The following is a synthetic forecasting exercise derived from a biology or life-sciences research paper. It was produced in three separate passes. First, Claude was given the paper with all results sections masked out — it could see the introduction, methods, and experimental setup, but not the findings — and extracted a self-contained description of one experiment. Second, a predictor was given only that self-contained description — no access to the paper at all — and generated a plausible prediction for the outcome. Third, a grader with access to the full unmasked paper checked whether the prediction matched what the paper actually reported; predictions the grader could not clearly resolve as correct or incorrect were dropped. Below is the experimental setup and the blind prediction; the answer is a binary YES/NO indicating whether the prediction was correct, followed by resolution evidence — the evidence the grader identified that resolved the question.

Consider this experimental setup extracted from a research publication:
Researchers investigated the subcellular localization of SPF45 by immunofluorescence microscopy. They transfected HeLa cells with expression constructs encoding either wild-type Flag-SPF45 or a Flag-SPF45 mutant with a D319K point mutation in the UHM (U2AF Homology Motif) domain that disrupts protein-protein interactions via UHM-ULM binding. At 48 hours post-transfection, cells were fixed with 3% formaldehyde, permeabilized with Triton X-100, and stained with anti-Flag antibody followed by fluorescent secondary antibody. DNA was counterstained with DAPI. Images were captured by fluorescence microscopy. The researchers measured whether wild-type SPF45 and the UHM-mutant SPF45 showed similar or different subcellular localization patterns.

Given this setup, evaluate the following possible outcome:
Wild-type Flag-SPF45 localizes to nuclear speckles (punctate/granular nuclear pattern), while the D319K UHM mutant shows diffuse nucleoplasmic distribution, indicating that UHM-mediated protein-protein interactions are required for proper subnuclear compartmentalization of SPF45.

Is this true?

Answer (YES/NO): NO